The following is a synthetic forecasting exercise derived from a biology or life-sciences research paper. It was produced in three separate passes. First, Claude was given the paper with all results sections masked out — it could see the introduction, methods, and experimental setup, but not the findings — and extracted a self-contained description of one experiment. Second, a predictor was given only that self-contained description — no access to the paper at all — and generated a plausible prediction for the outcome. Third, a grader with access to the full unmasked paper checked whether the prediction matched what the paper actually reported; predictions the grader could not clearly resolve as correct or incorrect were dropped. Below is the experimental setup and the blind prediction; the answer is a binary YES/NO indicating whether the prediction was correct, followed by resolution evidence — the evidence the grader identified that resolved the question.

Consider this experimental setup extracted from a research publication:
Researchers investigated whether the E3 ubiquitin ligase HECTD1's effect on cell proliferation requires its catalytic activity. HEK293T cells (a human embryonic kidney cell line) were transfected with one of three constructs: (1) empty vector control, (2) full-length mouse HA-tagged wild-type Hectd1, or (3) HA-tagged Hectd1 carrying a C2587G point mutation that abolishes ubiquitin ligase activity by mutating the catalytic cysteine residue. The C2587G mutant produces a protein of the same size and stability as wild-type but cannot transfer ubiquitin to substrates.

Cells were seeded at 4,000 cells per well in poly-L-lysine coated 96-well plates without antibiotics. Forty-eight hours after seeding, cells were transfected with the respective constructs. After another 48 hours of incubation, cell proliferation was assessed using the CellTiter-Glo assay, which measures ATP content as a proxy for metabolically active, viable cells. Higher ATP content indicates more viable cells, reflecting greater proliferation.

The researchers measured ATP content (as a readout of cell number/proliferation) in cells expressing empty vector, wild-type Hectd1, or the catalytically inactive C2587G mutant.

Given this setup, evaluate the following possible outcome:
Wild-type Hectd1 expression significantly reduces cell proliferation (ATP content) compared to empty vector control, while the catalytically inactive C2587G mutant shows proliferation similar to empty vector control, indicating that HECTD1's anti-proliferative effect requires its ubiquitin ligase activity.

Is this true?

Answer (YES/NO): NO